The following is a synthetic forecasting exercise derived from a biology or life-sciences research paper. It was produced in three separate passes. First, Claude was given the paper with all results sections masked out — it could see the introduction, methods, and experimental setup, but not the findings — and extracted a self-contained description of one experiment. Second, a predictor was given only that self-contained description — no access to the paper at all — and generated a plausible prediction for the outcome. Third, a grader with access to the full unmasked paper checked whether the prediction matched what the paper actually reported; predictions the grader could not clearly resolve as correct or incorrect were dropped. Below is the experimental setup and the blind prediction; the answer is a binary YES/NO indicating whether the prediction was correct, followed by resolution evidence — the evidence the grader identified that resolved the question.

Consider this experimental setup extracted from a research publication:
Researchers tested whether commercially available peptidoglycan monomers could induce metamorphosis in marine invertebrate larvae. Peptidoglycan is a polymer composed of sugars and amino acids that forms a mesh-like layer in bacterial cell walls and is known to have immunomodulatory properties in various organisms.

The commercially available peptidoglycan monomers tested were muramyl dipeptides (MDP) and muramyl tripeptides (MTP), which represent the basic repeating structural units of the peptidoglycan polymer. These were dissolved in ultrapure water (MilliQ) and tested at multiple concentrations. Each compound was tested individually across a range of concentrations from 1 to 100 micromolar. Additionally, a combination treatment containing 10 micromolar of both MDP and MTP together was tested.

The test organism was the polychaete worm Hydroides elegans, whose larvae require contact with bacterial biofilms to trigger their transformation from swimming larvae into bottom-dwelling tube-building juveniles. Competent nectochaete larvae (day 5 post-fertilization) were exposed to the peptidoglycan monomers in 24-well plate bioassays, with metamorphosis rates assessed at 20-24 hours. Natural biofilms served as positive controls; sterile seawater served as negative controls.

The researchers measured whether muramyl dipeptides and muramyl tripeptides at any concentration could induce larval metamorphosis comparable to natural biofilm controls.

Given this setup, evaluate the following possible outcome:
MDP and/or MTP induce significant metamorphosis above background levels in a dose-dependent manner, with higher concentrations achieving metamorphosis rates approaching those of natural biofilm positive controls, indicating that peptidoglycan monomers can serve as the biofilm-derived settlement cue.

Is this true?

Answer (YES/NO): NO